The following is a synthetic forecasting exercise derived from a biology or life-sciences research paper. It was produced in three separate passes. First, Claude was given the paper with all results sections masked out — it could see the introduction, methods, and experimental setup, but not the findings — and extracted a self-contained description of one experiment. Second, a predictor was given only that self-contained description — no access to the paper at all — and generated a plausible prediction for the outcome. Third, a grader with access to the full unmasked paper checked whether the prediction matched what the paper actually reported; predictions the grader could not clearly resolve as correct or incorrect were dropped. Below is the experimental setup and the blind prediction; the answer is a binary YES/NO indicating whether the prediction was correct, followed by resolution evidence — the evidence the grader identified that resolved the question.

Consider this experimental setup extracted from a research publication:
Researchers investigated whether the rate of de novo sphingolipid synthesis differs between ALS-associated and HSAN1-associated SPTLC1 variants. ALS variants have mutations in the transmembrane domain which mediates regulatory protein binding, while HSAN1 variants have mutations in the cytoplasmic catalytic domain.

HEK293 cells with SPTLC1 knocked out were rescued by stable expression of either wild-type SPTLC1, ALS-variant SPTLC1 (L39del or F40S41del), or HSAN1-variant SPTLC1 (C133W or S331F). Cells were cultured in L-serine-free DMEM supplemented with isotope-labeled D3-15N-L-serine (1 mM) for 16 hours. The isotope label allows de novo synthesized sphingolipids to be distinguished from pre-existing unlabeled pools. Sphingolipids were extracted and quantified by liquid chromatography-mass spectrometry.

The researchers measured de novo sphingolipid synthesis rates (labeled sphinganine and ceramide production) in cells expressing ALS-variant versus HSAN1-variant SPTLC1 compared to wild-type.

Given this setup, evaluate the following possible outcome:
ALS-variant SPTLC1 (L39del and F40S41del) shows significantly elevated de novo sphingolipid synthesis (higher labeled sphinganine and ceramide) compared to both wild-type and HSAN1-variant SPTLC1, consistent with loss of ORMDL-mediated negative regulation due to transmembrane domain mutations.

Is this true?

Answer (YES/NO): YES